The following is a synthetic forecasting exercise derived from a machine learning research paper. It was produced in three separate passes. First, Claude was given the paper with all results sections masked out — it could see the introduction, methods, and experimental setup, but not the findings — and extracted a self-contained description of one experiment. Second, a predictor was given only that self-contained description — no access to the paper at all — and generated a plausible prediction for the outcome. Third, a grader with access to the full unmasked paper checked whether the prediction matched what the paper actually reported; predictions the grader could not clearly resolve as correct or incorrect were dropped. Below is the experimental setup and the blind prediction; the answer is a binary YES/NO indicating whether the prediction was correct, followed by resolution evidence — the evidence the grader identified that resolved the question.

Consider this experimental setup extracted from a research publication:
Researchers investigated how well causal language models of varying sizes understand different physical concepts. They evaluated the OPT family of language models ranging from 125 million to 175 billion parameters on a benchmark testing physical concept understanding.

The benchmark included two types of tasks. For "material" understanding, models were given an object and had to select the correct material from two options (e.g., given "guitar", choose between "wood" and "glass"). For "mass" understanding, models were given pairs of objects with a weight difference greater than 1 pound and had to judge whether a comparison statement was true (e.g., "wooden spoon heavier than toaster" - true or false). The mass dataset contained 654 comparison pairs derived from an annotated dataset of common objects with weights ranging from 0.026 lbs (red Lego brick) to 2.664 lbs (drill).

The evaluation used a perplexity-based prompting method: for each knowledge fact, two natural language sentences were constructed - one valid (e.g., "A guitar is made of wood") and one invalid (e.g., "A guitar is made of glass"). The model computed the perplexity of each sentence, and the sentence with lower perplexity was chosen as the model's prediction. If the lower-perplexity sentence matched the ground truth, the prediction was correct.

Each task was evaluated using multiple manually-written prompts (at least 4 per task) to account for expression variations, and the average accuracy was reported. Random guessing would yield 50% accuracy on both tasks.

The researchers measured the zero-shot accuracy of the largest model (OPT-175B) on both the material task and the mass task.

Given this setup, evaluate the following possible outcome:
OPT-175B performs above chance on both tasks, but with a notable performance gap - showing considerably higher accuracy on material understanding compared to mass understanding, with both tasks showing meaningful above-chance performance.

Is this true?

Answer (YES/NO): NO